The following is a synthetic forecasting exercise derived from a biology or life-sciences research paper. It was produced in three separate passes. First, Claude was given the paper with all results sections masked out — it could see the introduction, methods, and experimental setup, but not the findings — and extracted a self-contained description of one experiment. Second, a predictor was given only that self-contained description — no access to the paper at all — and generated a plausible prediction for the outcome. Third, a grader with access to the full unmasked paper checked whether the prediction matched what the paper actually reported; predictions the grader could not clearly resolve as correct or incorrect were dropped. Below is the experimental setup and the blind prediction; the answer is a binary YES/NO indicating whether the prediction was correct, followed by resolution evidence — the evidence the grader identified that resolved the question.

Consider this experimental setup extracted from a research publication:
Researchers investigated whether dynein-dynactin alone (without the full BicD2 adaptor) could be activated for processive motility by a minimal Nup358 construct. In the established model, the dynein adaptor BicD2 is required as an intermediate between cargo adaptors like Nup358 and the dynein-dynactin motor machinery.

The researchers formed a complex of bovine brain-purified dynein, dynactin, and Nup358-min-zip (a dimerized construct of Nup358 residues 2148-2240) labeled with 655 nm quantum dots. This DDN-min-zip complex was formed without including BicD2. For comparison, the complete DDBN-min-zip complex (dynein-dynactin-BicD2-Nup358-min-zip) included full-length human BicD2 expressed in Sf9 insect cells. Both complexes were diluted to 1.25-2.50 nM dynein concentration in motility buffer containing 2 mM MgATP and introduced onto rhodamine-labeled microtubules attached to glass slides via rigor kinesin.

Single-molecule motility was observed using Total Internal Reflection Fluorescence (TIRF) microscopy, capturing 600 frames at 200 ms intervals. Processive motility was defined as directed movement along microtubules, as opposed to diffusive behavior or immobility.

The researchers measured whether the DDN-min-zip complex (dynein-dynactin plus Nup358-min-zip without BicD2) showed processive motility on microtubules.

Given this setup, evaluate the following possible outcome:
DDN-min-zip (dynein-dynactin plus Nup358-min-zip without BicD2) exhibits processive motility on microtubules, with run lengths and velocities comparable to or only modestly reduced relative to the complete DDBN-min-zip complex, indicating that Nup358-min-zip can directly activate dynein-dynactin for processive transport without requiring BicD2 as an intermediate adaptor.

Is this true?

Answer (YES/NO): NO